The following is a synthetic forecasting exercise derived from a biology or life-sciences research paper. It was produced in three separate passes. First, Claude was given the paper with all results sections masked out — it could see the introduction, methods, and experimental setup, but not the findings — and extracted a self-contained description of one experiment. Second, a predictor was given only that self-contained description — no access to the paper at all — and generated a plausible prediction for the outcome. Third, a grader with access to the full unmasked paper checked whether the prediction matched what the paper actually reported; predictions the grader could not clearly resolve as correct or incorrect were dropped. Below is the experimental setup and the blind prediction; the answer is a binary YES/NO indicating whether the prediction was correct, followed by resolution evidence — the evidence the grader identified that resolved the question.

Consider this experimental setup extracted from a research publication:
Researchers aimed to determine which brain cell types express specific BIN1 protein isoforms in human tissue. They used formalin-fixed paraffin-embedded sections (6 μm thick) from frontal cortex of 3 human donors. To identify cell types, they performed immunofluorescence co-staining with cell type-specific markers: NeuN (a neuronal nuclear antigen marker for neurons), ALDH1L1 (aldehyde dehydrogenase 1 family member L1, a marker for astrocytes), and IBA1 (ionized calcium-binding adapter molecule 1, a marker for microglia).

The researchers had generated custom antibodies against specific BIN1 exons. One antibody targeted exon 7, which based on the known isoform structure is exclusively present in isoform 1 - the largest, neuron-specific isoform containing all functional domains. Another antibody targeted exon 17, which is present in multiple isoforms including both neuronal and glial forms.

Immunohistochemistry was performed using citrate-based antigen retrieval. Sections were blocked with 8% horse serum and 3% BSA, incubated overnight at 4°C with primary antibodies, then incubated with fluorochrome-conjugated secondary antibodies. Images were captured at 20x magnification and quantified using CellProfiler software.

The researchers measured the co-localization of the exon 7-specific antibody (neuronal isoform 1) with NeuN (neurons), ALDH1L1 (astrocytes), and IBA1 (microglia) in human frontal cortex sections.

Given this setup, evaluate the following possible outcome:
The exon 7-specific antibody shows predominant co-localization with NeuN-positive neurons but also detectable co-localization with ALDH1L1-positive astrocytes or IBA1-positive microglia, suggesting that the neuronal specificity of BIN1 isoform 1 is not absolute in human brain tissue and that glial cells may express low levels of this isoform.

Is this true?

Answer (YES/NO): NO